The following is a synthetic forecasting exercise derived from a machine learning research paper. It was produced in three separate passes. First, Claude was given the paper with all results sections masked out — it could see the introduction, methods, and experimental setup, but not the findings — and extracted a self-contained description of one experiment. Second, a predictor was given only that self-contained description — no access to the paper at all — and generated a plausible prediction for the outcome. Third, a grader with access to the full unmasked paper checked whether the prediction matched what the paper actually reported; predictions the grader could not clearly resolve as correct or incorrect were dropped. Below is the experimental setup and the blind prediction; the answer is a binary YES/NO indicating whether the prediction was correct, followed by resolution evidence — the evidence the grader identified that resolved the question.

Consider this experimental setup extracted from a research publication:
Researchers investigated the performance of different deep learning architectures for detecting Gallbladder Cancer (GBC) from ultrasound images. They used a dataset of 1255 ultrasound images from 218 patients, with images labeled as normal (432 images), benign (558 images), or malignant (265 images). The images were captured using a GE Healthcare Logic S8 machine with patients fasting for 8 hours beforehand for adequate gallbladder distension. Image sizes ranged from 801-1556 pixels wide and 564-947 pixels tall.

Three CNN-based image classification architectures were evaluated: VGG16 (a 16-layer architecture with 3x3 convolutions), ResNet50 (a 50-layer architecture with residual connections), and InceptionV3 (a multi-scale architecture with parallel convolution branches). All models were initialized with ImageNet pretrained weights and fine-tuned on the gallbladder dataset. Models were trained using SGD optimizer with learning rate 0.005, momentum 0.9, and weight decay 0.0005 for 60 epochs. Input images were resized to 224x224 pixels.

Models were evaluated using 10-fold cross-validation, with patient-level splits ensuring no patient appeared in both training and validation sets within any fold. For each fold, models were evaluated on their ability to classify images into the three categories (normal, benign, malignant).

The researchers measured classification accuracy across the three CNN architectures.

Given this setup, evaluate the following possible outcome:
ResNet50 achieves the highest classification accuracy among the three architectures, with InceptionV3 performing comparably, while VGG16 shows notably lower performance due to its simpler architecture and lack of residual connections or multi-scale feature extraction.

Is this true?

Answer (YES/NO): NO